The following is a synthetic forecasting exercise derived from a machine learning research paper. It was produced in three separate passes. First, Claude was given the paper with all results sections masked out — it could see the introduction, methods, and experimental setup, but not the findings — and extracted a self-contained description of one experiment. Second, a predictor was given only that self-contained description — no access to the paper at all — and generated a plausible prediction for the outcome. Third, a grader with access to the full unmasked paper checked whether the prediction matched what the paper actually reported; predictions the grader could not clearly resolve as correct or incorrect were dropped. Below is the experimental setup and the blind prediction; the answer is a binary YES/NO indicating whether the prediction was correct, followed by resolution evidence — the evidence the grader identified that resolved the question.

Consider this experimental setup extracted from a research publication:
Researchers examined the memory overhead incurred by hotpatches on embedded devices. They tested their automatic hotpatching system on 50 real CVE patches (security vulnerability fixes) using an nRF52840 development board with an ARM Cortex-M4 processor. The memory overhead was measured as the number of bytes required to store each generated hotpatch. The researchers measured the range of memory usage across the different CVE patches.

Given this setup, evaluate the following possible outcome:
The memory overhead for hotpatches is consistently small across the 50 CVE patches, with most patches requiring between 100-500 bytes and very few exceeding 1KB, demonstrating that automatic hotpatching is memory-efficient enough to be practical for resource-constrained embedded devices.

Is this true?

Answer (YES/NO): NO